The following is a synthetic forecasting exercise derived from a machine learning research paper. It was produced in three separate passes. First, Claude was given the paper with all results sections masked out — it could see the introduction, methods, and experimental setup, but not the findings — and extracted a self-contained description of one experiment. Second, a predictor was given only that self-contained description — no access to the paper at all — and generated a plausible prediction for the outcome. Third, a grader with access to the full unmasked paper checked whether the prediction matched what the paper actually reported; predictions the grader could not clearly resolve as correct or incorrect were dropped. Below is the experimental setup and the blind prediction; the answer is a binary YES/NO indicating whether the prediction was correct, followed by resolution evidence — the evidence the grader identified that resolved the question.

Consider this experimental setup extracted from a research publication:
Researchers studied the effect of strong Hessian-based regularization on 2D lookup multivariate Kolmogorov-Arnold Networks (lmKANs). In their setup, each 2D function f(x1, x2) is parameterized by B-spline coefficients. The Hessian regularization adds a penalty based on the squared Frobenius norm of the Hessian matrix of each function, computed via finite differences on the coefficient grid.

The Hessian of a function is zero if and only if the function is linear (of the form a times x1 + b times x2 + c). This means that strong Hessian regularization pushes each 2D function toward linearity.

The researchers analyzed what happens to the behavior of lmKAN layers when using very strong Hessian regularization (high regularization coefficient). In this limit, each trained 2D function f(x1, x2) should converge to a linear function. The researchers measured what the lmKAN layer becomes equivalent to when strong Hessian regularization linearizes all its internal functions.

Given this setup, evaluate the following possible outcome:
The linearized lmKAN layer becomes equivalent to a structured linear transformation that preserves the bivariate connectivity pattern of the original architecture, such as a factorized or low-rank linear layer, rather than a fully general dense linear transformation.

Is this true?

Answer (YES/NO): NO